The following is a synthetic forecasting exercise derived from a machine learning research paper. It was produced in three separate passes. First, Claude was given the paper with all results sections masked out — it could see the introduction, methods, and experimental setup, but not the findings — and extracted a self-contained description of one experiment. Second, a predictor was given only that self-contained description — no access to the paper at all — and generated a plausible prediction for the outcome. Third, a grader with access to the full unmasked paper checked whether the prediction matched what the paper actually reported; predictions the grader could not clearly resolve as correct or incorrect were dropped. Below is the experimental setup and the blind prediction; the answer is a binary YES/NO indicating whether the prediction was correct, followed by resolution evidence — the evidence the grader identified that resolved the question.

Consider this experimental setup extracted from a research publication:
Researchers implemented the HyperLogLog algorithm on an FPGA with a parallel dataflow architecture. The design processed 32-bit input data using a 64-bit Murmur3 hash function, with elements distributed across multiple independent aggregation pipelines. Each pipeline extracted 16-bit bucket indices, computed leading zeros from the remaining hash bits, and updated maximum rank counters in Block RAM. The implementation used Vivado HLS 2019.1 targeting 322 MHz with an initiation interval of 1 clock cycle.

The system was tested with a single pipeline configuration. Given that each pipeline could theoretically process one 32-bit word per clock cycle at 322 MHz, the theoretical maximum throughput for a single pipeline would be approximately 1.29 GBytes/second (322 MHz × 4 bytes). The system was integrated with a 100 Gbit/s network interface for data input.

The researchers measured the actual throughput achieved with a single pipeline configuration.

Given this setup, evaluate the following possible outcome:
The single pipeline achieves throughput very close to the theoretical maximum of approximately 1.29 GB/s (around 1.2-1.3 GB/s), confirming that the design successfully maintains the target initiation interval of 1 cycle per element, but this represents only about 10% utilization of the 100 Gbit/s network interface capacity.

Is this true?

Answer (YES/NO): NO